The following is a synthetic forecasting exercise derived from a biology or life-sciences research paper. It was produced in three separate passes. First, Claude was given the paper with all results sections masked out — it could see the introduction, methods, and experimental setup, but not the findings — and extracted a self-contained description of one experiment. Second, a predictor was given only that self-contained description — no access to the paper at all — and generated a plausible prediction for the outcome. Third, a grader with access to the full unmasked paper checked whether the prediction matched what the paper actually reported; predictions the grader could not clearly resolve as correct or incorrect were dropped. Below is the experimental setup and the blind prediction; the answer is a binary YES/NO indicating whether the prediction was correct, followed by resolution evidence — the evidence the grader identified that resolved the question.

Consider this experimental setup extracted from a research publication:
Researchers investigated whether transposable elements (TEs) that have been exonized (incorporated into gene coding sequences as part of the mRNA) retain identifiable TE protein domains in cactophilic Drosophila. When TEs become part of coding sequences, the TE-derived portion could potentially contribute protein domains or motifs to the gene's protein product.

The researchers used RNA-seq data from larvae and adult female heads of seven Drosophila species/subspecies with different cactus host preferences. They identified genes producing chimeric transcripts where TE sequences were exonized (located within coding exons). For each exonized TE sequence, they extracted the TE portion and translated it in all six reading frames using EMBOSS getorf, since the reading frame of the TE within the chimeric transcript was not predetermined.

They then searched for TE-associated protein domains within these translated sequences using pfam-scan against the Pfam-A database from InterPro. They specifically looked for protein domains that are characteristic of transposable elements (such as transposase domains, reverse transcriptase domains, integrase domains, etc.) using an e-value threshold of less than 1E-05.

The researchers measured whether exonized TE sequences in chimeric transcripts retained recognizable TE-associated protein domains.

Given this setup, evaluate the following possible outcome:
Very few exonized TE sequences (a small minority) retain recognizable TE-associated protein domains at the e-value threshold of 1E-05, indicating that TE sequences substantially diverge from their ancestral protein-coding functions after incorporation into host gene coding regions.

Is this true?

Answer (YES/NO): YES